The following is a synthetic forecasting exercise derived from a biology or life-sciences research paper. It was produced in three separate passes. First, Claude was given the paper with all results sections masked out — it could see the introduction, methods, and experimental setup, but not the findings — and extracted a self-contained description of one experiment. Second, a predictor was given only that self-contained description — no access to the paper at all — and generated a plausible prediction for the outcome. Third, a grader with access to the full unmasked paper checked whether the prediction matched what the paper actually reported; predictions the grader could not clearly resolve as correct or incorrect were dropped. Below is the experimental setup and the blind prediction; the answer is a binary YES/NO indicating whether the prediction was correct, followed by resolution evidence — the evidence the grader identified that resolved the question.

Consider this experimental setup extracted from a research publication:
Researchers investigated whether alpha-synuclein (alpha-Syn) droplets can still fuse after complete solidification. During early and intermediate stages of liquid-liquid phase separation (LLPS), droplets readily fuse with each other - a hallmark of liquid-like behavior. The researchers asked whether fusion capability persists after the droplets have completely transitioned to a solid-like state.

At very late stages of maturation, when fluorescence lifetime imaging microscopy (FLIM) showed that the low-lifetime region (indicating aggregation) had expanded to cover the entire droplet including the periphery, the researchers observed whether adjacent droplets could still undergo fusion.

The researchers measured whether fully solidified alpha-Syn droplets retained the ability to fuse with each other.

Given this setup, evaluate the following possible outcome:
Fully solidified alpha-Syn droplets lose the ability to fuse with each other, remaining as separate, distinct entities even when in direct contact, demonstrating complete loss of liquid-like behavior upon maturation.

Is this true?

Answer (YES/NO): YES